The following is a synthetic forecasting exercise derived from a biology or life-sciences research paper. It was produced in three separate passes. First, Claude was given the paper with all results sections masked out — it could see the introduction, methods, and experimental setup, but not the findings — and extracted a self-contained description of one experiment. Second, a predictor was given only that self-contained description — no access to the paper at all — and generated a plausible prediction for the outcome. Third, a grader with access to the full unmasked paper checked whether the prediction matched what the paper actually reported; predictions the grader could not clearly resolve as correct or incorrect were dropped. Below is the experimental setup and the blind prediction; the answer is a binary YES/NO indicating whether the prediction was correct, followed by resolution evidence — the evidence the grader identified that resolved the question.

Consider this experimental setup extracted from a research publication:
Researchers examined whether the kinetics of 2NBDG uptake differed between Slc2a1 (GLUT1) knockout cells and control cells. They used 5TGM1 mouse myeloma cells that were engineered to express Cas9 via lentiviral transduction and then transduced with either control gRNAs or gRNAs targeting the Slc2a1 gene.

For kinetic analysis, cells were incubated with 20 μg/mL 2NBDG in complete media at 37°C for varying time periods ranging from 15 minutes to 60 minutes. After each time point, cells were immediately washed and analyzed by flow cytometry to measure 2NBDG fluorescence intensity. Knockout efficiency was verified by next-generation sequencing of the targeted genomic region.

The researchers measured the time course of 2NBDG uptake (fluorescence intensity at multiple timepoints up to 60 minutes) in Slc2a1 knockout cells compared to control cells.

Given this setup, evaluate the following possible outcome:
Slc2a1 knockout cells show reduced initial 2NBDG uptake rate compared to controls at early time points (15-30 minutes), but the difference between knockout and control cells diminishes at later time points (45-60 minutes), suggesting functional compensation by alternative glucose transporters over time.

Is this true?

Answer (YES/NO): NO